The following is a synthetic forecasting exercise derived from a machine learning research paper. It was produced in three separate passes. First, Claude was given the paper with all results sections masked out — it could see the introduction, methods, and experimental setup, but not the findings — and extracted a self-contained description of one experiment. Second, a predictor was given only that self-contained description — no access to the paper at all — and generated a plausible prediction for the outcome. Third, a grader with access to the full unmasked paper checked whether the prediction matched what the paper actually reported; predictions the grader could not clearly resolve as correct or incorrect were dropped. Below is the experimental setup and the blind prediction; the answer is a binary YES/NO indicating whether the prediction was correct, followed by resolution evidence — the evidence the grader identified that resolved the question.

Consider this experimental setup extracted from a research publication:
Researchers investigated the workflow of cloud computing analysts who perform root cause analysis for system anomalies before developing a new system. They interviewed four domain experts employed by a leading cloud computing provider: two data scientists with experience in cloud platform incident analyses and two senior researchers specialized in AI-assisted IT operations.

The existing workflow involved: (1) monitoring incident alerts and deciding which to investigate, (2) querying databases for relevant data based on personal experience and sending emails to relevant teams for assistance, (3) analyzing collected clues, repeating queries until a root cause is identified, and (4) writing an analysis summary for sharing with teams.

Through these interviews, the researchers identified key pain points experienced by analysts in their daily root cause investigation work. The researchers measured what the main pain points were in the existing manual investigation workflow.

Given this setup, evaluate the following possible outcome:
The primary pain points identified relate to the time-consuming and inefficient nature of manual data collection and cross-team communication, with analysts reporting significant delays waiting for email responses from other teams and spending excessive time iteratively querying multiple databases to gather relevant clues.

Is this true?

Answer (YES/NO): NO